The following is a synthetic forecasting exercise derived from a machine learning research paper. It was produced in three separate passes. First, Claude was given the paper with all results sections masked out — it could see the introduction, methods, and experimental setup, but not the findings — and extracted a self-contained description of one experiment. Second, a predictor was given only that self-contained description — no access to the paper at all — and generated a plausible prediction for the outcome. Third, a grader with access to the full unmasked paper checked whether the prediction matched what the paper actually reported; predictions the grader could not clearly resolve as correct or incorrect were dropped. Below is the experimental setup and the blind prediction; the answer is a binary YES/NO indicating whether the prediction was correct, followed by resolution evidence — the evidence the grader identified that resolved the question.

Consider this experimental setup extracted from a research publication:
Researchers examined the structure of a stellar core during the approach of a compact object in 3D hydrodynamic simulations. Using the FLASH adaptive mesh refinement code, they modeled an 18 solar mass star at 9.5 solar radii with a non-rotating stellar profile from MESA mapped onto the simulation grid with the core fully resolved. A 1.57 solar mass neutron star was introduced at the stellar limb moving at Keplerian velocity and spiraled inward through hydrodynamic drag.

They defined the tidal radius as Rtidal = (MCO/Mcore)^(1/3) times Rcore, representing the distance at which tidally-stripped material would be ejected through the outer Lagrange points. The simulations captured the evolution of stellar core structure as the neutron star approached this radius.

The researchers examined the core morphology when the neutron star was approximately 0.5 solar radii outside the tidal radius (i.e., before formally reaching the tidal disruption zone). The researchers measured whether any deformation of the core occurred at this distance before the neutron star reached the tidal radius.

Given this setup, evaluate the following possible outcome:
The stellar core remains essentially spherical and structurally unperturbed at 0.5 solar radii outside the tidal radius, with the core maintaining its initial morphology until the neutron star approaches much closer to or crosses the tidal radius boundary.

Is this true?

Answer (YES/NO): NO